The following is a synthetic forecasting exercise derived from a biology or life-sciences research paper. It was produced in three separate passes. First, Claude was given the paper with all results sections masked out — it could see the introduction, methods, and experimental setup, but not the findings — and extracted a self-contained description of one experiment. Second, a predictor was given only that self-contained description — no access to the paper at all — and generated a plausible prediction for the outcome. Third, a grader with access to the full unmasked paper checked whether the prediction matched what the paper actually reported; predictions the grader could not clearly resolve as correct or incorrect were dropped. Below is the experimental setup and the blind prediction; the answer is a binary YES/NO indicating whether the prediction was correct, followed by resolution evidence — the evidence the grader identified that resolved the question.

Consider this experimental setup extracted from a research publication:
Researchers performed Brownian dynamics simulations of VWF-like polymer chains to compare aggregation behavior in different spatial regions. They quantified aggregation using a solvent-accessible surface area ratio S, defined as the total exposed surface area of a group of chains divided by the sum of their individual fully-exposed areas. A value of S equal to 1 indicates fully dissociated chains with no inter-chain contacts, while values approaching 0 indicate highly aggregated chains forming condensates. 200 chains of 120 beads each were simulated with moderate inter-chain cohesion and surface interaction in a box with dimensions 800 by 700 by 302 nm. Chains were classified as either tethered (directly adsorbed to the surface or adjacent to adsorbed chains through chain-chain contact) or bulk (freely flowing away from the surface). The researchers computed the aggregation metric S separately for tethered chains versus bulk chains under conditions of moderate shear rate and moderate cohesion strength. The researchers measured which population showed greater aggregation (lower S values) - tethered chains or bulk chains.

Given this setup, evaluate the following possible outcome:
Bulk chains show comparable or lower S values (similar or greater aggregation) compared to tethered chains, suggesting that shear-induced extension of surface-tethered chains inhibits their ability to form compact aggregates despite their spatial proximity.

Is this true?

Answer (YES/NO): YES